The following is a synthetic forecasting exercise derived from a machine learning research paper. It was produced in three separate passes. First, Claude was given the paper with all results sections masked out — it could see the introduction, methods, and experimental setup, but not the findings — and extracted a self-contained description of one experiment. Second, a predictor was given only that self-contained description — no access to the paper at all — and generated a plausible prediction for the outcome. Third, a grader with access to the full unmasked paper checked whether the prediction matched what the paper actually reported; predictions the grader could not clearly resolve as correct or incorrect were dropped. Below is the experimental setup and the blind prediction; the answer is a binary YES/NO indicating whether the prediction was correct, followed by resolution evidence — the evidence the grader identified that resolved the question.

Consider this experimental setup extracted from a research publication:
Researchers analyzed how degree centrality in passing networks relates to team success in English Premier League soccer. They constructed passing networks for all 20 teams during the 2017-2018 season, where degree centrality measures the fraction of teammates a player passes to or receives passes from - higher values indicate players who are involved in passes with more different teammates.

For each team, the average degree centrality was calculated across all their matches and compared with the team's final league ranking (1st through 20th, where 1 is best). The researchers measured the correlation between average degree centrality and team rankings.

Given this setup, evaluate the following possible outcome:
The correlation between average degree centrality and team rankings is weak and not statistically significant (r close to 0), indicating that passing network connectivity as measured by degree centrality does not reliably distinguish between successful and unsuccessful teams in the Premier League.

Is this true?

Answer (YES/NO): NO